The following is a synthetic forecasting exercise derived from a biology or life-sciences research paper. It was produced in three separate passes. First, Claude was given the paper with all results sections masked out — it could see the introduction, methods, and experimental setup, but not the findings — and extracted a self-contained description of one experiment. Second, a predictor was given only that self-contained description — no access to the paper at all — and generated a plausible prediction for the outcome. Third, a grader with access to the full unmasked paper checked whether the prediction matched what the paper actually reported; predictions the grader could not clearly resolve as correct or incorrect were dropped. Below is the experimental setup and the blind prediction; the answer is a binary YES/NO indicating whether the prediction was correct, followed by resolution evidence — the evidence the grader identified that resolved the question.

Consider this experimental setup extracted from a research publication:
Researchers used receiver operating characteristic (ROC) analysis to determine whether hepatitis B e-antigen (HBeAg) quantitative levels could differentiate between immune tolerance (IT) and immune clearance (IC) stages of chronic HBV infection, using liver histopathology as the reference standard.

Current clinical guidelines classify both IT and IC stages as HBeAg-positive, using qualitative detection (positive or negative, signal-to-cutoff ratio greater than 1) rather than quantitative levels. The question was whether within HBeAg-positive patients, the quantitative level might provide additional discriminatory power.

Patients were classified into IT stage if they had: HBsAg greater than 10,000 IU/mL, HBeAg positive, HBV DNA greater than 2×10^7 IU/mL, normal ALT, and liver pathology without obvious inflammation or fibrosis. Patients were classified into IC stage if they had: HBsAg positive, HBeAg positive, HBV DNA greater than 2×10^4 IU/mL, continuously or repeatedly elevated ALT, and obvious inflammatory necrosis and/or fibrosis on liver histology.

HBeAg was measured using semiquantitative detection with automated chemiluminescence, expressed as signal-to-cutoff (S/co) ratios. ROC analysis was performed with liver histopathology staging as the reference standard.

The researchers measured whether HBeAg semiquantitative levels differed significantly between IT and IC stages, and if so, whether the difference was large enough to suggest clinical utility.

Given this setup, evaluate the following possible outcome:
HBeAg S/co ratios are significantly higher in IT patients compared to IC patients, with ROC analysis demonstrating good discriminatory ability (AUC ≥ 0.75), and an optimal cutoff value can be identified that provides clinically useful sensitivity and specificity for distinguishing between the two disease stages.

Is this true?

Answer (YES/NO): YES